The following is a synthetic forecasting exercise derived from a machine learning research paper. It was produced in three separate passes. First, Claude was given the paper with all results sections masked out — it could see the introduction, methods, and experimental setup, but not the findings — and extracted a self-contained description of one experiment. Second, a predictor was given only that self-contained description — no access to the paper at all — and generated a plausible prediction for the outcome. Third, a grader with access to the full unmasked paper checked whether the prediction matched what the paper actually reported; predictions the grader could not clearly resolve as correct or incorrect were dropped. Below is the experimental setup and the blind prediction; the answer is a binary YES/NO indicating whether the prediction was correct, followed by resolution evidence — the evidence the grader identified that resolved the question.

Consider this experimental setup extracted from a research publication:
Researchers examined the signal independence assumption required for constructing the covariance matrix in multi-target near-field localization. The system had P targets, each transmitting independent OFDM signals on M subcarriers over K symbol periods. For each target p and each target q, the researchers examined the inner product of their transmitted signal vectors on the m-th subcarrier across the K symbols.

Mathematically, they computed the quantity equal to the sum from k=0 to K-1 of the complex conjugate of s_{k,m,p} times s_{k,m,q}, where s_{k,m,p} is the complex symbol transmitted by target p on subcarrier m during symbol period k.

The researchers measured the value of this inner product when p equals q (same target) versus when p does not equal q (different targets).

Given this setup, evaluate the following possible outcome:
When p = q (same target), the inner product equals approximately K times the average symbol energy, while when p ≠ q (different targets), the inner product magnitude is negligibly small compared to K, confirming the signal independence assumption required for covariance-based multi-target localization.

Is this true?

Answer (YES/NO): NO